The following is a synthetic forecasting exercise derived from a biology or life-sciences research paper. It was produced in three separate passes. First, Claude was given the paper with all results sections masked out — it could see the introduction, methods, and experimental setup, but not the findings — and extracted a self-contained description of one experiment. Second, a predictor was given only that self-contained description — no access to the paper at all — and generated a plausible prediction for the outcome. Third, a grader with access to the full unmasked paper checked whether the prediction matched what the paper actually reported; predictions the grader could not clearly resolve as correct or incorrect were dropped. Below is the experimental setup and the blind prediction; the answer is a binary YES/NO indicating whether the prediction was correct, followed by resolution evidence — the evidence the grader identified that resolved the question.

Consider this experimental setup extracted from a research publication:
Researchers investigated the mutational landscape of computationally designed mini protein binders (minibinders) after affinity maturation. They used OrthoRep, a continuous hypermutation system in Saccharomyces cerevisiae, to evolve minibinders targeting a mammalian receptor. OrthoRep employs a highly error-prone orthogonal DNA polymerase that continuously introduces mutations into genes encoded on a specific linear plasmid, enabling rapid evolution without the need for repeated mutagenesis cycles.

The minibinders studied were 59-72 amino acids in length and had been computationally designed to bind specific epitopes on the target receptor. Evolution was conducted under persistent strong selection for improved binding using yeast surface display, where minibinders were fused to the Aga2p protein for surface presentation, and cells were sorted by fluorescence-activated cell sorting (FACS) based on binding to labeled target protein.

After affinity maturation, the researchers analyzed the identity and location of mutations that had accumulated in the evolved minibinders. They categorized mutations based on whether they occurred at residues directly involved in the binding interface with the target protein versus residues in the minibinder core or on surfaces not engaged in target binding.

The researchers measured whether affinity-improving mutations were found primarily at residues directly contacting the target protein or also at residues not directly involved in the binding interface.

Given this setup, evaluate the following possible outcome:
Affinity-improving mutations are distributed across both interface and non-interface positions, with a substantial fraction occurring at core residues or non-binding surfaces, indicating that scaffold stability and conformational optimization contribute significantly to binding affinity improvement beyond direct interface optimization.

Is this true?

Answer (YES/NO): YES